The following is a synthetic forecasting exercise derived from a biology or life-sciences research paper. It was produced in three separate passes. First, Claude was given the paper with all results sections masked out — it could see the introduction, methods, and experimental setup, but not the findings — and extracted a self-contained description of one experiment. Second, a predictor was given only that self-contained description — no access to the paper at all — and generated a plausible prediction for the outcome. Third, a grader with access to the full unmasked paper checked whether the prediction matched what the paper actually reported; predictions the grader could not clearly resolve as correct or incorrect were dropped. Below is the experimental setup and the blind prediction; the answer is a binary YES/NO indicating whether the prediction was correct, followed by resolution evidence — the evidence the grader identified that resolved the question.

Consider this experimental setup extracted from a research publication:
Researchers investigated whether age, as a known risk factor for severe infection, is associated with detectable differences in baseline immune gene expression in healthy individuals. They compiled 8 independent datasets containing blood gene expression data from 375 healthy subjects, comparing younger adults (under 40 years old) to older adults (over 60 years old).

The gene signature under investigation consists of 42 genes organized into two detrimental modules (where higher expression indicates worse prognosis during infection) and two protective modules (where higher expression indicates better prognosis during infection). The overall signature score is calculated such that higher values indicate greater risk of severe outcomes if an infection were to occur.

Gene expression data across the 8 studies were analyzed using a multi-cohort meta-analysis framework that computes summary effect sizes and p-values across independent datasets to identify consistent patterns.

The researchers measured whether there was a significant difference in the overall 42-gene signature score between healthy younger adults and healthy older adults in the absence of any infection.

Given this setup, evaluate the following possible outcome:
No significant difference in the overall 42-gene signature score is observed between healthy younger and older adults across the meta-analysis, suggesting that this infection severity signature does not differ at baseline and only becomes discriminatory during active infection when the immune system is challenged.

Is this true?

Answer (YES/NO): NO